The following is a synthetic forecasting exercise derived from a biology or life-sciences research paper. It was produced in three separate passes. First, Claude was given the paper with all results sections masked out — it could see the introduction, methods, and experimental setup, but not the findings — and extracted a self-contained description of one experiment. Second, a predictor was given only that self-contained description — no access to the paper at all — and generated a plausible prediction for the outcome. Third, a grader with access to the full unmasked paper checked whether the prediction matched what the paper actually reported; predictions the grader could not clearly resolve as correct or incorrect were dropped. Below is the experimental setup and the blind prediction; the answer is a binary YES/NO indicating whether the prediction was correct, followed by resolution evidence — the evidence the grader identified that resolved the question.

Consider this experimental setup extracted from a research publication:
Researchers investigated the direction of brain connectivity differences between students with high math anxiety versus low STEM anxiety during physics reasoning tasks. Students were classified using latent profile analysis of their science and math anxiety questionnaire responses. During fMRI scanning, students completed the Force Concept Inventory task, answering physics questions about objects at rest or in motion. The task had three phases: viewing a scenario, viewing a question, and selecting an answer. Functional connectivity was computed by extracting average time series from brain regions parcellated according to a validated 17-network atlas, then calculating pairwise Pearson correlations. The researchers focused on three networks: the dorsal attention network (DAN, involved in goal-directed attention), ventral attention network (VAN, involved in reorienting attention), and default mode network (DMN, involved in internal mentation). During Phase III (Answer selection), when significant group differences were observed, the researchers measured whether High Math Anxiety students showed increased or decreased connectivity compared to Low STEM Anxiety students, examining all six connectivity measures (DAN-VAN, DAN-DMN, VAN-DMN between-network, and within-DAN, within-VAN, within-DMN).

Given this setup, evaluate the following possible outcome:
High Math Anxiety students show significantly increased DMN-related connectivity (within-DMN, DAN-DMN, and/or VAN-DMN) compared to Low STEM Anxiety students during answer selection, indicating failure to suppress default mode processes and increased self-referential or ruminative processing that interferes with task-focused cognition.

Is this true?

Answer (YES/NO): NO